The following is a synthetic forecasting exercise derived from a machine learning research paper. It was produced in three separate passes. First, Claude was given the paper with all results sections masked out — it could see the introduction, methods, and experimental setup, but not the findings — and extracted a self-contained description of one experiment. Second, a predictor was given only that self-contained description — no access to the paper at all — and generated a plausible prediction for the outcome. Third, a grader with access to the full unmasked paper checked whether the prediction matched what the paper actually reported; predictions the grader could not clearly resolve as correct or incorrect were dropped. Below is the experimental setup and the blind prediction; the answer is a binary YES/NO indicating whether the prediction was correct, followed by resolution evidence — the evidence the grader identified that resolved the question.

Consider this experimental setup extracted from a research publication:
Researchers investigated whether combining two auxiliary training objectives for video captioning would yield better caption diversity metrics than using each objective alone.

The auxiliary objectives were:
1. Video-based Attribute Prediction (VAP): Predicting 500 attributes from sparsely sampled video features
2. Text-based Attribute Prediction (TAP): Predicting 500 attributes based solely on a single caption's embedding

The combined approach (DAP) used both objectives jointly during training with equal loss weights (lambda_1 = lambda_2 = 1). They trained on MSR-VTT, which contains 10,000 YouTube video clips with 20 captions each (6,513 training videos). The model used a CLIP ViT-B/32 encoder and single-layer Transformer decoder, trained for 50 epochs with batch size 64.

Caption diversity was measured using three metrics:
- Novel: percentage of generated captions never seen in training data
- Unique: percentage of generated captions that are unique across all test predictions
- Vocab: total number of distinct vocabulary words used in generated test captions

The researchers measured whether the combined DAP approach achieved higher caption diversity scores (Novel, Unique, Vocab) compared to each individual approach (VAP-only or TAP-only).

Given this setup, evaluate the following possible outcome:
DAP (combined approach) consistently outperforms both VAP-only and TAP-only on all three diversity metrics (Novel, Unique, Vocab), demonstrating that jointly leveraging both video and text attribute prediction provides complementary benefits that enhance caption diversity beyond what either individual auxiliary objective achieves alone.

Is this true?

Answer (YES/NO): NO